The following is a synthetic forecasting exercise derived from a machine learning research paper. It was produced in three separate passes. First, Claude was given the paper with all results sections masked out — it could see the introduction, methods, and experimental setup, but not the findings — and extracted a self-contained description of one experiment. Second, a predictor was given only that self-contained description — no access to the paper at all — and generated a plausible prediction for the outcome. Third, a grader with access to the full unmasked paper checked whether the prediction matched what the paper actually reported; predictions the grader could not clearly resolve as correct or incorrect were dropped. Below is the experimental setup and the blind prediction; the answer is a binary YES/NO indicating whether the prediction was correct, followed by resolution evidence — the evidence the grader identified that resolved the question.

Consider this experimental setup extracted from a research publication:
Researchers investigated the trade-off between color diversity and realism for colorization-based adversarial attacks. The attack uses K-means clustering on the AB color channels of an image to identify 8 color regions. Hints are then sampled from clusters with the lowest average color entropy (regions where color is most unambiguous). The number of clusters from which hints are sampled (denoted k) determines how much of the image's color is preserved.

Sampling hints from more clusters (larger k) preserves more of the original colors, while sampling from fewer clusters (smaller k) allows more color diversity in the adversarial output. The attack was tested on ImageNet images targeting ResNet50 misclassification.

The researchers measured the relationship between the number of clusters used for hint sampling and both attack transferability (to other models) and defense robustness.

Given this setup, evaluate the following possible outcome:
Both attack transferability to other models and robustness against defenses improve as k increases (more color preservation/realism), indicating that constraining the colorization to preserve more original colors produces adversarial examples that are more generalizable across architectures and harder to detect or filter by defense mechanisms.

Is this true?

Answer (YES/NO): NO